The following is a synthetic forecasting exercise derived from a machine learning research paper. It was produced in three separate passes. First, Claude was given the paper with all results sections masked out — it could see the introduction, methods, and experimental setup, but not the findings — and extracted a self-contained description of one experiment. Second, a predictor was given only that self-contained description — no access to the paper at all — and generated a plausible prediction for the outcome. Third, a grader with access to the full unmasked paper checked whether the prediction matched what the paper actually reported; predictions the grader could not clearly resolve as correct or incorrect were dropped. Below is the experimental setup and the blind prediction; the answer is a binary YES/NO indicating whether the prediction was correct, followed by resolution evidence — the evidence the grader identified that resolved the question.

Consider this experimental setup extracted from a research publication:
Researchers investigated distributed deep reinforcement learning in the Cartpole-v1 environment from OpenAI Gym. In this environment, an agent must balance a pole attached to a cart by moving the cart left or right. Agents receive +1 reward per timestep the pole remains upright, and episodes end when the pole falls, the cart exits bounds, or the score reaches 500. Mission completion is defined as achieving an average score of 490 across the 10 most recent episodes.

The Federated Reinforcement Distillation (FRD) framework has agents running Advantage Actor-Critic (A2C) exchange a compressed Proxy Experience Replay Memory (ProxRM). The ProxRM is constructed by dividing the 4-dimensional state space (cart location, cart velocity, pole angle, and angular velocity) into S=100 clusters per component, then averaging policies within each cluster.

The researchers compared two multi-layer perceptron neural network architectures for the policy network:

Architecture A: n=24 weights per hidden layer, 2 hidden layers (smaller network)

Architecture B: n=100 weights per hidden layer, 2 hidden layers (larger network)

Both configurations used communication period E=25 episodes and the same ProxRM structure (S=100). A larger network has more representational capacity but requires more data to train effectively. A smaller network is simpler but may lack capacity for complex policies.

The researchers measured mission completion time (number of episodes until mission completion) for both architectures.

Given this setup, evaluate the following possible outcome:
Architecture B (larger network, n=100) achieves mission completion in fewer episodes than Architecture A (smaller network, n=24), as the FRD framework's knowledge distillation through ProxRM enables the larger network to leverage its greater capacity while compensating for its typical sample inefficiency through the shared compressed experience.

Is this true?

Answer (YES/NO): NO